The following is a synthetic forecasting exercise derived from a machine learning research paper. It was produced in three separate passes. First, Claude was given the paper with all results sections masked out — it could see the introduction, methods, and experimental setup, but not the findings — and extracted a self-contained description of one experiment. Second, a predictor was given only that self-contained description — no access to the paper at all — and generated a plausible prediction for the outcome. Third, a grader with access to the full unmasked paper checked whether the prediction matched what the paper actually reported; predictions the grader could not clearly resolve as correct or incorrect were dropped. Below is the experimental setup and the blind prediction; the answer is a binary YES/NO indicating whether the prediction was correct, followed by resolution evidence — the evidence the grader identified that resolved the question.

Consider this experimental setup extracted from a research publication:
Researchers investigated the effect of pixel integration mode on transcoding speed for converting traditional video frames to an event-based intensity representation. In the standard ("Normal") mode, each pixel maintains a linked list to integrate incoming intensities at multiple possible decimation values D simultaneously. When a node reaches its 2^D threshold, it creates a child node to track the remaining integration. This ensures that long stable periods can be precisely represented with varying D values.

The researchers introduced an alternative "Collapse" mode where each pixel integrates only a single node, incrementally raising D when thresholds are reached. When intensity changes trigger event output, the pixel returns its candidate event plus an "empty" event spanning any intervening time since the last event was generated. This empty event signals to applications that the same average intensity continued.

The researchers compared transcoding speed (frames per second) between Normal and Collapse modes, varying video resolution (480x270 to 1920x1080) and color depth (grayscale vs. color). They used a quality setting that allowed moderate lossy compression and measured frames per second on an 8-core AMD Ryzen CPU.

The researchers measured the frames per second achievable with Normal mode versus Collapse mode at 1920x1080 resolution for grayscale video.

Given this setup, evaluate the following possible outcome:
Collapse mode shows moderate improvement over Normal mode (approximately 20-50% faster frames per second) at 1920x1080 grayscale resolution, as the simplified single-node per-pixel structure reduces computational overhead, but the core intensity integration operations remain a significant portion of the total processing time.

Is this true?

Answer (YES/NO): YES